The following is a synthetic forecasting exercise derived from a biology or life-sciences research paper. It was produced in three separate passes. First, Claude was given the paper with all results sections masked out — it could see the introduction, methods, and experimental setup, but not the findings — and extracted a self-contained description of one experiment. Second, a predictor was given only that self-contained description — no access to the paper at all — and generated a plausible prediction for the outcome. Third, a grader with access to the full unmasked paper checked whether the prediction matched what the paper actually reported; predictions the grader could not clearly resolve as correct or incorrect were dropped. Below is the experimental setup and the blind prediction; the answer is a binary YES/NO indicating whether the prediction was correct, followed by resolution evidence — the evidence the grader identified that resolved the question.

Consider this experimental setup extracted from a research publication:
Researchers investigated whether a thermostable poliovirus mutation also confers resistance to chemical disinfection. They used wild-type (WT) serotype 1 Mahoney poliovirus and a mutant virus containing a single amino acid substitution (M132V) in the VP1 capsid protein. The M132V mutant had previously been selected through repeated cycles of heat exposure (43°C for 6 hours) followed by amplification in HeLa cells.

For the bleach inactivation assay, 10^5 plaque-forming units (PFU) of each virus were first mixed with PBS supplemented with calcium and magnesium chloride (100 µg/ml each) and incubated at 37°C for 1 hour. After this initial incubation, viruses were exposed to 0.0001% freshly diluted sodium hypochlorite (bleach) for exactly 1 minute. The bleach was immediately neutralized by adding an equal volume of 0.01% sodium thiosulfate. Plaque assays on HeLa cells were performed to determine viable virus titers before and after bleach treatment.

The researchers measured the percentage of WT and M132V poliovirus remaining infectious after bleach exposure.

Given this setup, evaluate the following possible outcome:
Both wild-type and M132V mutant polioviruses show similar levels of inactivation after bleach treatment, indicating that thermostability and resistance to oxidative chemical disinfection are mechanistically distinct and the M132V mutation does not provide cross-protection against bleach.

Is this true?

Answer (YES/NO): YES